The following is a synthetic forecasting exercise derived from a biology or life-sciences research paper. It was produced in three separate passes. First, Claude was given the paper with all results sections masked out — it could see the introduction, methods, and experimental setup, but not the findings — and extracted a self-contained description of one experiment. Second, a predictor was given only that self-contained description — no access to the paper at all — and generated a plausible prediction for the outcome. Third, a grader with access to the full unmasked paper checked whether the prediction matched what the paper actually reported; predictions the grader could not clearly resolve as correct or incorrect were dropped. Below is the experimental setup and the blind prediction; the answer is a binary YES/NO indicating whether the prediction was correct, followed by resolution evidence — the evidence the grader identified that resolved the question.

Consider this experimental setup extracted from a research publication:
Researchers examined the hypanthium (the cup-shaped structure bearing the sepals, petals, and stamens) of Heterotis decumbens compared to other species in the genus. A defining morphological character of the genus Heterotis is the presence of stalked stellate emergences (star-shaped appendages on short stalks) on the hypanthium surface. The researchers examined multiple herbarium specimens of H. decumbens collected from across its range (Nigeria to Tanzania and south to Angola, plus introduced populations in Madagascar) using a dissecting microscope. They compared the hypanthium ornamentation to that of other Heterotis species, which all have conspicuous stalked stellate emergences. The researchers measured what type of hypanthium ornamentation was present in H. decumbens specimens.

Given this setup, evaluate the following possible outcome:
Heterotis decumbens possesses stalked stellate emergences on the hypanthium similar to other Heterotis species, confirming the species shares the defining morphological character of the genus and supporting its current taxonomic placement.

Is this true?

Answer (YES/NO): NO